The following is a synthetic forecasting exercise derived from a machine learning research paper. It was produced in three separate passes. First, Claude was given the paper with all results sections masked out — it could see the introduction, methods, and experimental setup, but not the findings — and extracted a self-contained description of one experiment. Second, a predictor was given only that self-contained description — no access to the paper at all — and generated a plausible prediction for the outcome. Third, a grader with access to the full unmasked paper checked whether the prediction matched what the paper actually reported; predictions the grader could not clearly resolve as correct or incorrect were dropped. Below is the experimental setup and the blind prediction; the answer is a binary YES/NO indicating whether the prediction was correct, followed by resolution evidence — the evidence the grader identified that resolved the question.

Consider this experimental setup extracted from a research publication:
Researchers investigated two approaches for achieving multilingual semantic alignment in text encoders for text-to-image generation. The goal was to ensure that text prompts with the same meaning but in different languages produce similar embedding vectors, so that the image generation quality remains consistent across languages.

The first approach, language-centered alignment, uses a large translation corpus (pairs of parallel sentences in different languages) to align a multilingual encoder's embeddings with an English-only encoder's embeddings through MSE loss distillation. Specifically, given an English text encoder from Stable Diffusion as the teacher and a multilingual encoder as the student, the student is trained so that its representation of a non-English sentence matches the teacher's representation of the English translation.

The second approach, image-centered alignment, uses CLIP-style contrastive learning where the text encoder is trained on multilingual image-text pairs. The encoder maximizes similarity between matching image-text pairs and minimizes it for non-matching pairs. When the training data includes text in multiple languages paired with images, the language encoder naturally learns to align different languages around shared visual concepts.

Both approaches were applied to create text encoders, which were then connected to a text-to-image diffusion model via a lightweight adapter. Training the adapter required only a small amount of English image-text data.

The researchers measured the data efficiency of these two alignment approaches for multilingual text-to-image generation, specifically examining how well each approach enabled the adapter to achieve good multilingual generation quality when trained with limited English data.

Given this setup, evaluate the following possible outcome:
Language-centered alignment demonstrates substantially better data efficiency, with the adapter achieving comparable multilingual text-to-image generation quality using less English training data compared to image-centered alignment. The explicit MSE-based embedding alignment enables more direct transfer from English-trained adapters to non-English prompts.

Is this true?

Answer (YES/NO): NO